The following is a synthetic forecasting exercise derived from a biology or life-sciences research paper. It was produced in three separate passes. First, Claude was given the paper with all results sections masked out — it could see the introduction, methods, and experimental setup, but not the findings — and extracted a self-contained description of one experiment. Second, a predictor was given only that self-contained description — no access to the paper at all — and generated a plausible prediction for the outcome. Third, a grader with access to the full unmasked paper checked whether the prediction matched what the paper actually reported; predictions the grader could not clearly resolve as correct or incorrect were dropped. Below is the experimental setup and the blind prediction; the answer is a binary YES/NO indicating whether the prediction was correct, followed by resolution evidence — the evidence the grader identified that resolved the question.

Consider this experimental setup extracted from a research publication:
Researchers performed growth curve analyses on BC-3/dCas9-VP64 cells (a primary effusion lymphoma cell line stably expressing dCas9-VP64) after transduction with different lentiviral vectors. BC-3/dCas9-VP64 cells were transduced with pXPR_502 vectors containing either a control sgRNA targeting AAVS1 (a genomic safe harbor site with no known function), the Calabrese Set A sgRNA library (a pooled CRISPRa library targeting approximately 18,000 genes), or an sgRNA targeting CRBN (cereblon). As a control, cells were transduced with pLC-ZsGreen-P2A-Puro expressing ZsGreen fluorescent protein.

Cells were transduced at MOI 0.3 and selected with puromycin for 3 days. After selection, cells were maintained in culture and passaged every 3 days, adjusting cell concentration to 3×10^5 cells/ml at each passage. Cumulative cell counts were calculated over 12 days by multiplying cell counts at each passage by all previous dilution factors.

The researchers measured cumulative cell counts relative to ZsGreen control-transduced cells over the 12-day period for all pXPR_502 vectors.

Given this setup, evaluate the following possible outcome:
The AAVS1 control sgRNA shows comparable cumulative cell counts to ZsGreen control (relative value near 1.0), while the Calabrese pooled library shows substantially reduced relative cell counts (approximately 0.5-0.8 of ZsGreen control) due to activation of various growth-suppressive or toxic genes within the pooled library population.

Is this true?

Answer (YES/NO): NO